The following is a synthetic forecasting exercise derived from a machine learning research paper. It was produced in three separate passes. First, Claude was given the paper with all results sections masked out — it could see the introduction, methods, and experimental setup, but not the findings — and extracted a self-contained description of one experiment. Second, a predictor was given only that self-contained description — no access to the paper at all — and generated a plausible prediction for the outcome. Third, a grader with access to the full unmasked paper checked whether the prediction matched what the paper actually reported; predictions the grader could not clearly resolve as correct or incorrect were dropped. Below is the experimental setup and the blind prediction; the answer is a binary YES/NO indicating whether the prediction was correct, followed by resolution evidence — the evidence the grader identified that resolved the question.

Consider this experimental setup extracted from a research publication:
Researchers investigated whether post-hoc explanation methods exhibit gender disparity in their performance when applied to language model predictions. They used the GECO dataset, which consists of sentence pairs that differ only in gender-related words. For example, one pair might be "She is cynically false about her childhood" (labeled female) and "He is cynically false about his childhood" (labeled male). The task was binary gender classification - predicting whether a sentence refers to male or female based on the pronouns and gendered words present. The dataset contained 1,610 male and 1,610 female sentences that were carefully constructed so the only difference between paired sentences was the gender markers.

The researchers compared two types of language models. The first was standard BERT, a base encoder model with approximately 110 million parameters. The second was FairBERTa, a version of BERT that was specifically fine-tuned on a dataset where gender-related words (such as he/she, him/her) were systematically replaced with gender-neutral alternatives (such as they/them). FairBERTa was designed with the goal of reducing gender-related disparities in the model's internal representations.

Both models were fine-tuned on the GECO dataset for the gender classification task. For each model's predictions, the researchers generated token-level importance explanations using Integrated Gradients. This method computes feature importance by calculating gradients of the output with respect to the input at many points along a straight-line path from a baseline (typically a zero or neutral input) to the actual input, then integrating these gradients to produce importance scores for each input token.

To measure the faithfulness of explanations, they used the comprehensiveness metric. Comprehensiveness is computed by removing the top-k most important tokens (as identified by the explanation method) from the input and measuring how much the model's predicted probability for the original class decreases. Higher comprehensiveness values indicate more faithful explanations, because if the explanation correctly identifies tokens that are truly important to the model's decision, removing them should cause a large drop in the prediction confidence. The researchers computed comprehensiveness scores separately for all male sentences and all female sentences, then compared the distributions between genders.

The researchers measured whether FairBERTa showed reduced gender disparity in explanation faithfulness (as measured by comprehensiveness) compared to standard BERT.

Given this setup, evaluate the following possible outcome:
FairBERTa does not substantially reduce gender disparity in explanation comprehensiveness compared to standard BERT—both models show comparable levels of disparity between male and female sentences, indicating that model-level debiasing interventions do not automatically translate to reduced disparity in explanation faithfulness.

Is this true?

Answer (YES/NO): YES